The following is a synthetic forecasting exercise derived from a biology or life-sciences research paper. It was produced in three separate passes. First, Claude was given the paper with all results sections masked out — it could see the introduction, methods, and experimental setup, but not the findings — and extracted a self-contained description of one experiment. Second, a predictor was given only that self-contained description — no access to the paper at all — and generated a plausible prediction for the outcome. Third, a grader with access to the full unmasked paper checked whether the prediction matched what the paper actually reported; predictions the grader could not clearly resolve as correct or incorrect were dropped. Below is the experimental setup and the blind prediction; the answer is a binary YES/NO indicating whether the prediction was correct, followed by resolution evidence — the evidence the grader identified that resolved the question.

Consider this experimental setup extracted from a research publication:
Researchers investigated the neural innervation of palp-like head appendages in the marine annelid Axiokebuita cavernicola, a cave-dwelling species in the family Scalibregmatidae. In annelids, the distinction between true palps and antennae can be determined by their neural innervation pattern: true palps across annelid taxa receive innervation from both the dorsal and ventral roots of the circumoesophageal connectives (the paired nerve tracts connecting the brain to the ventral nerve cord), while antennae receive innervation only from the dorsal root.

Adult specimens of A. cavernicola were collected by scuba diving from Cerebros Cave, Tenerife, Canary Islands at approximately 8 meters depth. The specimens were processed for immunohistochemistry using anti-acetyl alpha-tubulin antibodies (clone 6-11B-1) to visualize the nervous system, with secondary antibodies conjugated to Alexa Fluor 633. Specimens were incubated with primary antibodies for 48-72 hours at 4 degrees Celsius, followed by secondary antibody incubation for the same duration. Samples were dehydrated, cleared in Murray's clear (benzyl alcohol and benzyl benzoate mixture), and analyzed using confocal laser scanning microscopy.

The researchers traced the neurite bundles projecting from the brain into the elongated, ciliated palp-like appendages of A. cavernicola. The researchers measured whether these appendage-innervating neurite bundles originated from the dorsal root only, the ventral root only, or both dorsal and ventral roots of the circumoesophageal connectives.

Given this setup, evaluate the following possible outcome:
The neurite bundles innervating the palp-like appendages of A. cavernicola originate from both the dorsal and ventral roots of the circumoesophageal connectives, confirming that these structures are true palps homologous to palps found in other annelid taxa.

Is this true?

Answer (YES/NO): NO